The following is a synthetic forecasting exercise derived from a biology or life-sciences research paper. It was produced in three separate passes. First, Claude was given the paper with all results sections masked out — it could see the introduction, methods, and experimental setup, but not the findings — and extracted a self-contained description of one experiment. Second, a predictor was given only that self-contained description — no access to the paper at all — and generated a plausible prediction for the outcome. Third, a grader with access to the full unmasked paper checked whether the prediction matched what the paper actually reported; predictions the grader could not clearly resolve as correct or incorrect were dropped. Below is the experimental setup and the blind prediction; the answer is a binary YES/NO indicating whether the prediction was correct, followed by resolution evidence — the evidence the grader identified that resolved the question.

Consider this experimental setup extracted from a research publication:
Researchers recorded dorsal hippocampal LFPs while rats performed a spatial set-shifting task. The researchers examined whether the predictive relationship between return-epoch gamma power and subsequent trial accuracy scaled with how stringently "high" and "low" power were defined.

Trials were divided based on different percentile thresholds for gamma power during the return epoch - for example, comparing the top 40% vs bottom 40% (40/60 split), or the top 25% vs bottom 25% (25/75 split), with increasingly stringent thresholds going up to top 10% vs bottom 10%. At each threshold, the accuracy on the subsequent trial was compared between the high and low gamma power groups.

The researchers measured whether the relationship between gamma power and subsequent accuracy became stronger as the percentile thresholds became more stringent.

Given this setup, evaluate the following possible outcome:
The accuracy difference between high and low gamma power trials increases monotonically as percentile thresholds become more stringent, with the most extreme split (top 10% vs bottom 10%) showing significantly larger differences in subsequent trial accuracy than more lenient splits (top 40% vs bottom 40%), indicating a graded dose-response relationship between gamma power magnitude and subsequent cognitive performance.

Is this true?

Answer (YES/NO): NO